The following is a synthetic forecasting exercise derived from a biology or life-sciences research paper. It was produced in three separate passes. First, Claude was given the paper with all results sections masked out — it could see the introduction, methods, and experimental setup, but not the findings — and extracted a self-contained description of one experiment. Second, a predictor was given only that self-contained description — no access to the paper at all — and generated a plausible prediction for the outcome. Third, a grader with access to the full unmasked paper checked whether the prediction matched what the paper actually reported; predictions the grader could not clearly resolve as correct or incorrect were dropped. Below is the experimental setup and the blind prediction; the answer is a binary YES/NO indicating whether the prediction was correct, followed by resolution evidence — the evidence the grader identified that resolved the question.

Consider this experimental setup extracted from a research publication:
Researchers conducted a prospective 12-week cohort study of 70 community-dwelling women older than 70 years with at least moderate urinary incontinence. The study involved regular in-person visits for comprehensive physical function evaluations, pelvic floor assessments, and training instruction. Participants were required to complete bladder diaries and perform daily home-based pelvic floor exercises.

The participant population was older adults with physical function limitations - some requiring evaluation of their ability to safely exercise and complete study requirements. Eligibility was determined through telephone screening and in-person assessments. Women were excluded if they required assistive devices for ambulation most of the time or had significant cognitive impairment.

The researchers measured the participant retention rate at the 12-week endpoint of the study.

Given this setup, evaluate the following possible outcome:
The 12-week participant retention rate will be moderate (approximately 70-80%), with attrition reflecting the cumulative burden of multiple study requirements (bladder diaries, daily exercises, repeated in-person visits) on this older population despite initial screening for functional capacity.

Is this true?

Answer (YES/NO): YES